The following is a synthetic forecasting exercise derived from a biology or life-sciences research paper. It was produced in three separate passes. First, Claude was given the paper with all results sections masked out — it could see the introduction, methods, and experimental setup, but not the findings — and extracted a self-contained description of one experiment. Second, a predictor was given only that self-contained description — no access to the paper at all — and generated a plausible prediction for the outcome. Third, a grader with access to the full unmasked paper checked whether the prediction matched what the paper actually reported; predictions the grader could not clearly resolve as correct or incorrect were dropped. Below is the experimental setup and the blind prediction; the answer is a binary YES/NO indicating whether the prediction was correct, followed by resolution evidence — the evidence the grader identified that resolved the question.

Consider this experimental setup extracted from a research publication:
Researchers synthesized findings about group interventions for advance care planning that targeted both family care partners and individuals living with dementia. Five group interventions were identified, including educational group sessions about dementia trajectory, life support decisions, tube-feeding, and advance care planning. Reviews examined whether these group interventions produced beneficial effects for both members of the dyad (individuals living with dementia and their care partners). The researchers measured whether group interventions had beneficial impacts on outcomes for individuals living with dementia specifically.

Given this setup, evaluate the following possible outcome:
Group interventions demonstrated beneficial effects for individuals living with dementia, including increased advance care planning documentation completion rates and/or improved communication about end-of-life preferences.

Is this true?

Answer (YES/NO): NO